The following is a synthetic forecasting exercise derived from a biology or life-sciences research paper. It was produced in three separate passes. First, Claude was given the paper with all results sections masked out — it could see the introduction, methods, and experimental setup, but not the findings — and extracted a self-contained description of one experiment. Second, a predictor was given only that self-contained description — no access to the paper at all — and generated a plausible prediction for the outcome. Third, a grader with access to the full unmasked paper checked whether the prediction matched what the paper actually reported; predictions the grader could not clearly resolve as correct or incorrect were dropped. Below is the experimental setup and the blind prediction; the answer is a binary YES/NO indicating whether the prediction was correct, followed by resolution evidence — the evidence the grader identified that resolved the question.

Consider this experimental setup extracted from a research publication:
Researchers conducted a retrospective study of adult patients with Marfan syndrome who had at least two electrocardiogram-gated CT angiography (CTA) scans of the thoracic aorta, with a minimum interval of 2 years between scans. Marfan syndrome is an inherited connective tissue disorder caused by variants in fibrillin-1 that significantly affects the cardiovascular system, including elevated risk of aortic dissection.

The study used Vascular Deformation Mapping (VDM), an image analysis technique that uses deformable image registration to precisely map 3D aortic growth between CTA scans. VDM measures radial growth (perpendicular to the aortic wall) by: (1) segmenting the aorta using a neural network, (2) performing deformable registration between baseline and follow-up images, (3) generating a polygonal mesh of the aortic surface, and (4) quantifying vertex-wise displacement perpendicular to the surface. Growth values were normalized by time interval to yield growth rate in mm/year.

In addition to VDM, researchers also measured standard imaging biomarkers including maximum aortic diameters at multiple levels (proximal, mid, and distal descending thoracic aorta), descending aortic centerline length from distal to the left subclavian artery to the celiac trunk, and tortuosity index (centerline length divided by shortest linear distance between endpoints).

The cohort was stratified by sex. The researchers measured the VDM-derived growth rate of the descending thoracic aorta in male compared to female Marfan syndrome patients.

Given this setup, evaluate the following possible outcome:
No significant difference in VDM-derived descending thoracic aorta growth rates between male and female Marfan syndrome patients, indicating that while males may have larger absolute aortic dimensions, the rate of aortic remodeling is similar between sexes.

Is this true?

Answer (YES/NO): NO